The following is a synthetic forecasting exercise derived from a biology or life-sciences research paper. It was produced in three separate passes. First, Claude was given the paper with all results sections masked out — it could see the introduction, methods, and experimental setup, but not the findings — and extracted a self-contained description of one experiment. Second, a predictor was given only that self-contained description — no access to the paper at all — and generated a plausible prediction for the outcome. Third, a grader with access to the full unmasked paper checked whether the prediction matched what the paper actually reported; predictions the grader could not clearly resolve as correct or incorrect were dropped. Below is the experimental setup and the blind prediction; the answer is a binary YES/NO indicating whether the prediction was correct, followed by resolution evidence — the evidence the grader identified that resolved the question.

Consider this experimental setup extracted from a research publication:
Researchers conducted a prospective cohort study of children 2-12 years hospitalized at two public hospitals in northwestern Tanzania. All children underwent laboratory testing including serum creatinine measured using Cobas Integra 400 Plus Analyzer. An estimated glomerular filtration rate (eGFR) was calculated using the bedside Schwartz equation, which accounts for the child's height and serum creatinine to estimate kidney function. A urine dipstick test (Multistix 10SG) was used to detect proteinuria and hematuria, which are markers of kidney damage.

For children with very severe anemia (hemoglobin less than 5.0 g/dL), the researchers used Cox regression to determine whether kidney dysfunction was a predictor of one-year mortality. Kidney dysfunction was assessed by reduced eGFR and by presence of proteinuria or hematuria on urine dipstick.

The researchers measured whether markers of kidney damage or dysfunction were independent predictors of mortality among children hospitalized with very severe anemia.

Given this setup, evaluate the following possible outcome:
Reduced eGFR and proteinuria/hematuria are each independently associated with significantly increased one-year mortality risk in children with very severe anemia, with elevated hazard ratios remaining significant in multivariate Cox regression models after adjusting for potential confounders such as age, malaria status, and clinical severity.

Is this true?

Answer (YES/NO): NO